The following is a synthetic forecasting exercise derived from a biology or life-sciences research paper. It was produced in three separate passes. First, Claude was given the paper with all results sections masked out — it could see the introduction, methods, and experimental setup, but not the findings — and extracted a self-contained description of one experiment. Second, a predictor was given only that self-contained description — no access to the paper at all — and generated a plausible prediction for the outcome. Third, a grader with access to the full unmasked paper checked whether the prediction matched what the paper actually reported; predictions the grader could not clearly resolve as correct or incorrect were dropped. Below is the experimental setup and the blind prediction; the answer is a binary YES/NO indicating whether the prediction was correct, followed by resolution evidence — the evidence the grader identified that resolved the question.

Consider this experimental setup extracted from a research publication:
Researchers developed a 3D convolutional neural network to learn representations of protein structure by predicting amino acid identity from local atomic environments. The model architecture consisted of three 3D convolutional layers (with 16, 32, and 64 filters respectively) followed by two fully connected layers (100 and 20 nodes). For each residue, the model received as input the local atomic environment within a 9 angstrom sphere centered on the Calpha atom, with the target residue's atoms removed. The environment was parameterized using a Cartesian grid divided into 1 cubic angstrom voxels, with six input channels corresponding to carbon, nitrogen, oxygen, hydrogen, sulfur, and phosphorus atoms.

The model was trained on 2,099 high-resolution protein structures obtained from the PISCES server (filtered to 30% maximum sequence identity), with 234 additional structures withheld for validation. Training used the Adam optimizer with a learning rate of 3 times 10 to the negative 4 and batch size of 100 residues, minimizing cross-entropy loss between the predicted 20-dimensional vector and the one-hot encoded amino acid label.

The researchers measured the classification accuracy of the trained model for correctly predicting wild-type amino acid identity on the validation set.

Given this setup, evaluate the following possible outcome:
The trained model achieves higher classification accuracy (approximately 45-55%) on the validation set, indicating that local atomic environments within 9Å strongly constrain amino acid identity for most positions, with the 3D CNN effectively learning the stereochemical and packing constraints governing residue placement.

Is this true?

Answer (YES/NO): NO